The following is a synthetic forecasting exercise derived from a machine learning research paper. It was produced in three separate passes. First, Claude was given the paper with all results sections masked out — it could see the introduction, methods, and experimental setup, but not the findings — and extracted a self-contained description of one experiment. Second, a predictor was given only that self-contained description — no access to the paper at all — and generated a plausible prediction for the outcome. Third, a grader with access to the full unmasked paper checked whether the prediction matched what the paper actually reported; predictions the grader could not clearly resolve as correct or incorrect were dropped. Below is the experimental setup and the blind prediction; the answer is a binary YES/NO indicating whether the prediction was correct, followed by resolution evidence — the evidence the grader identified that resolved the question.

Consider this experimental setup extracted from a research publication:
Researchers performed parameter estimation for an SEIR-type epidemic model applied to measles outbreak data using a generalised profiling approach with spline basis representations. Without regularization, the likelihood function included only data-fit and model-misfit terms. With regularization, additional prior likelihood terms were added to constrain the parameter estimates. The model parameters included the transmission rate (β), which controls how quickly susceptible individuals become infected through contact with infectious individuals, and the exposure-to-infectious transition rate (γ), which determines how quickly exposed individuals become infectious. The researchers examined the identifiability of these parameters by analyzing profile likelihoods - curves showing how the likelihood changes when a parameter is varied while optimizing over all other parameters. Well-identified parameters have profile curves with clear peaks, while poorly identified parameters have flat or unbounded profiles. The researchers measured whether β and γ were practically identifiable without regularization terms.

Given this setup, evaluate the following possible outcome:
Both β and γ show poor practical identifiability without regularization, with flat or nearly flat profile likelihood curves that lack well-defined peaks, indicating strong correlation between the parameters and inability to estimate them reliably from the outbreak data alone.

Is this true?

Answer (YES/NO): YES